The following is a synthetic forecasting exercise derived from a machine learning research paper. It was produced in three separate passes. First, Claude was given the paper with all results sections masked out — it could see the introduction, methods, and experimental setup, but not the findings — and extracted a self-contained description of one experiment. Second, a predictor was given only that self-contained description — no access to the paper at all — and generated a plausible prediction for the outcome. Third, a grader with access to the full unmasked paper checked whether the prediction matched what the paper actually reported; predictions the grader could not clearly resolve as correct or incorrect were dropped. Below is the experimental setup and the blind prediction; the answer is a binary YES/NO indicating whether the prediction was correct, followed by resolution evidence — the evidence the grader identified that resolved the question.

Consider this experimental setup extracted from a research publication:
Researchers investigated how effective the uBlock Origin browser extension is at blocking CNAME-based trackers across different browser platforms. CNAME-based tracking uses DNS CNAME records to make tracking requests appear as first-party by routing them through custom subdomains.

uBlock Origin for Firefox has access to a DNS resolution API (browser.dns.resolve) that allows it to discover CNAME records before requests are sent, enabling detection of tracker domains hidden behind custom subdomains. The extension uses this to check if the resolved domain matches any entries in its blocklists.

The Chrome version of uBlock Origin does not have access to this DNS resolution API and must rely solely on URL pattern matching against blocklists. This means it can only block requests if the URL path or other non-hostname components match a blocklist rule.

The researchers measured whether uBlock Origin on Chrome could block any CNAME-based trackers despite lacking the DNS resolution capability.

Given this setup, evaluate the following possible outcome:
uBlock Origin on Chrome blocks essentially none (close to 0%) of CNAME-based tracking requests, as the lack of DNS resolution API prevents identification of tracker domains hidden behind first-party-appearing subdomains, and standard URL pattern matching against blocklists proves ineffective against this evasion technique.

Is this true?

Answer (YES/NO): NO